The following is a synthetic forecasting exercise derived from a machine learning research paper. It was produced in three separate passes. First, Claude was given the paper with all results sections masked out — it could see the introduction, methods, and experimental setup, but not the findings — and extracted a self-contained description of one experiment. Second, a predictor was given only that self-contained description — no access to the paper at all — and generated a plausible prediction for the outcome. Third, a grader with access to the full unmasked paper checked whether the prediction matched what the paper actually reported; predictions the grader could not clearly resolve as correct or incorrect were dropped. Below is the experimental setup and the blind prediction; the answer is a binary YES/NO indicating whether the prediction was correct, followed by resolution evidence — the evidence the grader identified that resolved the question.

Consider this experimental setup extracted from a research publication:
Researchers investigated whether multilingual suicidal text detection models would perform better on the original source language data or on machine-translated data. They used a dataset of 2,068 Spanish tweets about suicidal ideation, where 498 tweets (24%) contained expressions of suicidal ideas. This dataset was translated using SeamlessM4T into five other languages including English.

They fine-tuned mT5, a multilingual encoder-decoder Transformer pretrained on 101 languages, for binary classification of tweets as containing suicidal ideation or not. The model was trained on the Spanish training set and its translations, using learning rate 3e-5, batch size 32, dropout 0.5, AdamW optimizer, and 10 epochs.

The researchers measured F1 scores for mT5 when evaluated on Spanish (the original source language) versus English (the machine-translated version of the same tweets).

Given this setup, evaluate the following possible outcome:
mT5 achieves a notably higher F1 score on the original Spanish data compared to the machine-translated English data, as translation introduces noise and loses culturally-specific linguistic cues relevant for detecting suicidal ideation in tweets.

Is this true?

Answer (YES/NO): NO